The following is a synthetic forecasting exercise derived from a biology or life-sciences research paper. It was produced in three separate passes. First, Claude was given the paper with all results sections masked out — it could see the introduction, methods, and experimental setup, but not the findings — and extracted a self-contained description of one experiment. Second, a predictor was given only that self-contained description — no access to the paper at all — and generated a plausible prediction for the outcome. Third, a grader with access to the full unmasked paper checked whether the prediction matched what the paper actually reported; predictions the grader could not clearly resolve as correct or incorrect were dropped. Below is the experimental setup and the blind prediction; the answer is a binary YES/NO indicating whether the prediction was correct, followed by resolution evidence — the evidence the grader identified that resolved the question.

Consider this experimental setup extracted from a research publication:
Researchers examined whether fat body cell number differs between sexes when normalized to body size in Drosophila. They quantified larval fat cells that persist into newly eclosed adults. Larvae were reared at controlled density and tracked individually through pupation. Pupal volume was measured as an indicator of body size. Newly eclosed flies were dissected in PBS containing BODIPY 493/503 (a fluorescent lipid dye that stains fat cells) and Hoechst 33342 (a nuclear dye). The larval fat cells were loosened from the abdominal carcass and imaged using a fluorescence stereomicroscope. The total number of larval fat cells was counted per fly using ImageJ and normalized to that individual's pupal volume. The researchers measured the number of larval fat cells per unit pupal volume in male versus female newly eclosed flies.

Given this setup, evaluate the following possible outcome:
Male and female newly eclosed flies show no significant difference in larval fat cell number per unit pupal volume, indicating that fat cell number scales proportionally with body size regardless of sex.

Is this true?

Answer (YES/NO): NO